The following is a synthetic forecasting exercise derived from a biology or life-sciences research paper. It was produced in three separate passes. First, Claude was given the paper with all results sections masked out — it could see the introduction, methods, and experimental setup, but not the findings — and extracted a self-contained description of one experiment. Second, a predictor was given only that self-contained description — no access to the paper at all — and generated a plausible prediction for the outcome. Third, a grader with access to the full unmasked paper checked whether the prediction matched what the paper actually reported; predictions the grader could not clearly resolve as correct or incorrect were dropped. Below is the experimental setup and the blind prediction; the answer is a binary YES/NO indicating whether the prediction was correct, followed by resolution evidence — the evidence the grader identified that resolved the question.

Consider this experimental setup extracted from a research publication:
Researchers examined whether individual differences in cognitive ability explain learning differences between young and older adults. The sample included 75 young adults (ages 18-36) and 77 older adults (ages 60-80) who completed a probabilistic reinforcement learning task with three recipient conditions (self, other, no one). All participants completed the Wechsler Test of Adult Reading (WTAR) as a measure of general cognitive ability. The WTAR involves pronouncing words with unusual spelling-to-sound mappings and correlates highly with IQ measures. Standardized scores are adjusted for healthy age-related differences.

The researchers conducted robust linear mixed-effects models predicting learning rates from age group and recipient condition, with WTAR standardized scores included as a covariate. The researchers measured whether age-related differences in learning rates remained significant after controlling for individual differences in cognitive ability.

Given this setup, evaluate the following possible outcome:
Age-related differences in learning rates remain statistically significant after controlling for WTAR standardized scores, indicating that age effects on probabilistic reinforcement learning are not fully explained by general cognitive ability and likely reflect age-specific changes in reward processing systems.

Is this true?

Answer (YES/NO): YES